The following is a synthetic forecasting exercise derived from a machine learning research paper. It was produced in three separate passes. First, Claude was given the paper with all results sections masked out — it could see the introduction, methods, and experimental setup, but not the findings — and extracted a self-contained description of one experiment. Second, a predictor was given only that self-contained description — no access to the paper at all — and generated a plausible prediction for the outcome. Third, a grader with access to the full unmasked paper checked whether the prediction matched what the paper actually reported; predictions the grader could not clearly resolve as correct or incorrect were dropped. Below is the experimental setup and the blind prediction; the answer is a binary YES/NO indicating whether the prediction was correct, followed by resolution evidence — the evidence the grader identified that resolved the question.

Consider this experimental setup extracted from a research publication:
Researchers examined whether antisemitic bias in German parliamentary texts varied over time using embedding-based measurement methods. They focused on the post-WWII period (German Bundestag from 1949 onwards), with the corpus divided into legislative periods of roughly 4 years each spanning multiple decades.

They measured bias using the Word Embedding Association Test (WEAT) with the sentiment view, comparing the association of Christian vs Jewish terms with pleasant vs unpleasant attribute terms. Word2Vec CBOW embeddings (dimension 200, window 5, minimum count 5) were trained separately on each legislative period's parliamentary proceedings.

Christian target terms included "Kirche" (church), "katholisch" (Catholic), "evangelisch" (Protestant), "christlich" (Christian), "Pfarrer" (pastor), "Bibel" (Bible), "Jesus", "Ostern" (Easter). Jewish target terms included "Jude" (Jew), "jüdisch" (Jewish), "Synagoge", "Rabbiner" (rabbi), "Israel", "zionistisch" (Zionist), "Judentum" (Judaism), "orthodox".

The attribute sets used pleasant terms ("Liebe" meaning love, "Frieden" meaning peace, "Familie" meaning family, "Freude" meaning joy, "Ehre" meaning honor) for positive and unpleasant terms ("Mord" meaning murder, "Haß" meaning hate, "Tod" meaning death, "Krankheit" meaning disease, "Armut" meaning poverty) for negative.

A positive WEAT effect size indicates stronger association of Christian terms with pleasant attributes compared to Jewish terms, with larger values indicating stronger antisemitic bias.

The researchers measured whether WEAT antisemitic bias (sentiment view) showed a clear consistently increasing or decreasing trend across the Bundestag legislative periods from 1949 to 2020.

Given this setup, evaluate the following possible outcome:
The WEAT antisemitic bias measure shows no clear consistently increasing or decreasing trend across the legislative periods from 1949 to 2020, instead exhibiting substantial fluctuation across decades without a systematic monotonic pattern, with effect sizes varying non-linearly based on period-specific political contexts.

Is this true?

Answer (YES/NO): NO